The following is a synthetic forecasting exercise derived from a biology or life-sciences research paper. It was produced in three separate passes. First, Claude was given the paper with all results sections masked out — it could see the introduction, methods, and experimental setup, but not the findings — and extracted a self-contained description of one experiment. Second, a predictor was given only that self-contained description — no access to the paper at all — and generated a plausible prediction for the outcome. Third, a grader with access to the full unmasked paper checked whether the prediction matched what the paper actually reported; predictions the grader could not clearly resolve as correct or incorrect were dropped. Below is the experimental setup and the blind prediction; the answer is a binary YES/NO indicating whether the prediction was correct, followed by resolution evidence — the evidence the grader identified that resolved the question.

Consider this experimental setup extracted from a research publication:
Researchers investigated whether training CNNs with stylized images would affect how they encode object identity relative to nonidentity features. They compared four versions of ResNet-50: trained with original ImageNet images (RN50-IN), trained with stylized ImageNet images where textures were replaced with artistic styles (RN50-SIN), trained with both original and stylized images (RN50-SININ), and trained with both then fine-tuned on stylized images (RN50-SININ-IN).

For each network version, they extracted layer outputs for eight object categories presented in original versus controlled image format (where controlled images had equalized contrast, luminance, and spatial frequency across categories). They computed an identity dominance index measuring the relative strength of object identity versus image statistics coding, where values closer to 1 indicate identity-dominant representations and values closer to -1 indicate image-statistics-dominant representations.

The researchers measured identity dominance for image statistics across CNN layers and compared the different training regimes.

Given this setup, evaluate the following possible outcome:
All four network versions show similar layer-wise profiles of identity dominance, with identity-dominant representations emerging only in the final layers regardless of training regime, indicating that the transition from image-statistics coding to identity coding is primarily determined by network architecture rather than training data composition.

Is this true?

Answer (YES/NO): YES